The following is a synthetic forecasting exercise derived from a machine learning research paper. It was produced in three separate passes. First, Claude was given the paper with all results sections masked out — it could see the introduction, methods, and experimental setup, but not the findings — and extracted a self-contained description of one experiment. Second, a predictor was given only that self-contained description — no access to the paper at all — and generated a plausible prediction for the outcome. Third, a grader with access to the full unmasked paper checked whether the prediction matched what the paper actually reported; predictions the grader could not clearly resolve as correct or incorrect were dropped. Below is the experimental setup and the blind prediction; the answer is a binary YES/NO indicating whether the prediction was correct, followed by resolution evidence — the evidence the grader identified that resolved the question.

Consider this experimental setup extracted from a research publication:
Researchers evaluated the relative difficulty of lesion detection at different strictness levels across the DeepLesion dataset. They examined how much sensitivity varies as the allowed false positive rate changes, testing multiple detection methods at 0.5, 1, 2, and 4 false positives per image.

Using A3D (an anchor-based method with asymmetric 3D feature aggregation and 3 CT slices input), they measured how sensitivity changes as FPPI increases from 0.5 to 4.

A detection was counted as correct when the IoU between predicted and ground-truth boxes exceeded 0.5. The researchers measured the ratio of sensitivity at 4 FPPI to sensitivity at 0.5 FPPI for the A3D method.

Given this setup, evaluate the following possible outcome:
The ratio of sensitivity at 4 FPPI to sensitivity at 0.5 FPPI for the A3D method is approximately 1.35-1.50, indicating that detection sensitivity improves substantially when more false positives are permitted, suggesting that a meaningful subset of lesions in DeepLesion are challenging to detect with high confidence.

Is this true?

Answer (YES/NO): NO